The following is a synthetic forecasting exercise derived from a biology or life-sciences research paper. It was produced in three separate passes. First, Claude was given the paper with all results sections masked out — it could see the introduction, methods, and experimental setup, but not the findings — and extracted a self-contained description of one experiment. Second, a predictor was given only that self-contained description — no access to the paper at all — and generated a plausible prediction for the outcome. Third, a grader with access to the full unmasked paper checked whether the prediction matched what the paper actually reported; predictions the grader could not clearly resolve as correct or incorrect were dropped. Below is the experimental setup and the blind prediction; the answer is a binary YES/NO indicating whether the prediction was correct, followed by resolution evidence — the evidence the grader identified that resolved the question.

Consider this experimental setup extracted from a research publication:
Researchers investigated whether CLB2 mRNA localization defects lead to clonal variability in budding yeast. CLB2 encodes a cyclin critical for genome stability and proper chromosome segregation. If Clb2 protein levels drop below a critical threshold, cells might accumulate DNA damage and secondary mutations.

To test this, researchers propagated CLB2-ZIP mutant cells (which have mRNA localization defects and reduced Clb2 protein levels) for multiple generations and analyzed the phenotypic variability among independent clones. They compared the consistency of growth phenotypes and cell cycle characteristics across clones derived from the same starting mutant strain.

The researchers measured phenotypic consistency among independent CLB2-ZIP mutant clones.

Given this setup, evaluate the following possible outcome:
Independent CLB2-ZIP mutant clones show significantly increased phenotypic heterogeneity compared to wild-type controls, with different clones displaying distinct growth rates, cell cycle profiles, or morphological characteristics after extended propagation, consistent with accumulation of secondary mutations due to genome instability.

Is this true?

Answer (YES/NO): YES